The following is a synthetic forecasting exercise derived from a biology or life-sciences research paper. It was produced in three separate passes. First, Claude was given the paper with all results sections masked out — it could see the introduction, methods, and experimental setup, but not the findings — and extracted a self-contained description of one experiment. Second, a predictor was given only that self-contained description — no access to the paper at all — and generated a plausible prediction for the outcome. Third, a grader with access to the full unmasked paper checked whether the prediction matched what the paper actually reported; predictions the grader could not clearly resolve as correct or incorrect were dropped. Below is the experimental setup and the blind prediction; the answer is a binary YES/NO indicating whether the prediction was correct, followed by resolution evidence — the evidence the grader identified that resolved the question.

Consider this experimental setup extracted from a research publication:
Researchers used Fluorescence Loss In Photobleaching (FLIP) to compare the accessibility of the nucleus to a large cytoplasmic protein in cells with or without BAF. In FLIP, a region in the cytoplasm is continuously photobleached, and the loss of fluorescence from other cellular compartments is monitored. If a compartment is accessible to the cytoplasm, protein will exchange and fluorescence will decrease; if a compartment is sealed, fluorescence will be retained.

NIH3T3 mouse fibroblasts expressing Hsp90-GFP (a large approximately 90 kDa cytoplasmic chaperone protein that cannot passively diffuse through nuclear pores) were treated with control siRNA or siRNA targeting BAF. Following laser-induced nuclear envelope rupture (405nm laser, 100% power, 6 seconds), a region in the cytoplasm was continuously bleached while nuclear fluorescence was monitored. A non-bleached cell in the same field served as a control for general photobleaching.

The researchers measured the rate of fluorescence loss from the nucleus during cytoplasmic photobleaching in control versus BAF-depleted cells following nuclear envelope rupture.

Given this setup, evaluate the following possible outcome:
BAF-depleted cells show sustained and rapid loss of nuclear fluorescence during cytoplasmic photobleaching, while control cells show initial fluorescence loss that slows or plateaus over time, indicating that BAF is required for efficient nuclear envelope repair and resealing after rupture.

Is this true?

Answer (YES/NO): YES